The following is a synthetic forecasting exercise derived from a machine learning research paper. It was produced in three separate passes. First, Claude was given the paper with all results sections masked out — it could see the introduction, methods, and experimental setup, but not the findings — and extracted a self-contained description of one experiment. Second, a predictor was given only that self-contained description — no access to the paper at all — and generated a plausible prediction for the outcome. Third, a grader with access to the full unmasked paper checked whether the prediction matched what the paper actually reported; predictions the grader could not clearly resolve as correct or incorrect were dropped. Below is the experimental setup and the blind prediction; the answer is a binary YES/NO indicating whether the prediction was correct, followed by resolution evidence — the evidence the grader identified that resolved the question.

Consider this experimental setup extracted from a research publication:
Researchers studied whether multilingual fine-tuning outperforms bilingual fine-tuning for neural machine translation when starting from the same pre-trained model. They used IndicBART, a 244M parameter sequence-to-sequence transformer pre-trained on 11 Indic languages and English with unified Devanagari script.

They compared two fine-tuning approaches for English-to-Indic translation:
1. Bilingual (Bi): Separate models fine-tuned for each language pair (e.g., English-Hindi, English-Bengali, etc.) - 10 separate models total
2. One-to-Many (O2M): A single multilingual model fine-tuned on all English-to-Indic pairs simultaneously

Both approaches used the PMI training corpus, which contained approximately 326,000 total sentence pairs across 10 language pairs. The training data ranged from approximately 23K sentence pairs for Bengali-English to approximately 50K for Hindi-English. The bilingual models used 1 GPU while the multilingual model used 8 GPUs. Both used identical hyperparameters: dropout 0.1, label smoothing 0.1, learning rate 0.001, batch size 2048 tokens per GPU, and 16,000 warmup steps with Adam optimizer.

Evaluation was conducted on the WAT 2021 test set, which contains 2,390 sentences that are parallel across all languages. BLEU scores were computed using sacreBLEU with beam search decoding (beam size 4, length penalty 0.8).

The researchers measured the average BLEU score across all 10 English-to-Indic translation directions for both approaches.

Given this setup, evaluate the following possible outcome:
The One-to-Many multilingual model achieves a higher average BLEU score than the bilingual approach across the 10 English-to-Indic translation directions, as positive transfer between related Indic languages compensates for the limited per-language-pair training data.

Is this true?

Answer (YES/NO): YES